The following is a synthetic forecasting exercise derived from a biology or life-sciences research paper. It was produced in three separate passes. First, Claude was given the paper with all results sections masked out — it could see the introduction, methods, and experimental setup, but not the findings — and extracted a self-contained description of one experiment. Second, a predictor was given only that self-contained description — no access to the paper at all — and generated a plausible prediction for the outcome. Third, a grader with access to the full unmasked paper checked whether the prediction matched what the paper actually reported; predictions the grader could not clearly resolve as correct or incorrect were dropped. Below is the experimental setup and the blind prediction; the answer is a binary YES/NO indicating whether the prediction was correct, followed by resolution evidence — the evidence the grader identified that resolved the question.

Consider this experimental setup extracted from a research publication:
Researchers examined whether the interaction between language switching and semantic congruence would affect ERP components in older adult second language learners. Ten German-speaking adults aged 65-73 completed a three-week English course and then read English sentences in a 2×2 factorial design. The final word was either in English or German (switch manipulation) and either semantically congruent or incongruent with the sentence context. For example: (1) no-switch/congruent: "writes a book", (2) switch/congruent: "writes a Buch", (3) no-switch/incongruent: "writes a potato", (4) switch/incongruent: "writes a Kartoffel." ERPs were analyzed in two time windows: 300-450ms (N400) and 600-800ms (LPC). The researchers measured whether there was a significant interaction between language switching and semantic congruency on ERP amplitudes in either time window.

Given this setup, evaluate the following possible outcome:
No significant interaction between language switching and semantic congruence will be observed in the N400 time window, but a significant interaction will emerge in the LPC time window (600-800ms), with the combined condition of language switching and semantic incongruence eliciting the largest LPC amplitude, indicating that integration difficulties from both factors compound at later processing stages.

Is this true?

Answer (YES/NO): NO